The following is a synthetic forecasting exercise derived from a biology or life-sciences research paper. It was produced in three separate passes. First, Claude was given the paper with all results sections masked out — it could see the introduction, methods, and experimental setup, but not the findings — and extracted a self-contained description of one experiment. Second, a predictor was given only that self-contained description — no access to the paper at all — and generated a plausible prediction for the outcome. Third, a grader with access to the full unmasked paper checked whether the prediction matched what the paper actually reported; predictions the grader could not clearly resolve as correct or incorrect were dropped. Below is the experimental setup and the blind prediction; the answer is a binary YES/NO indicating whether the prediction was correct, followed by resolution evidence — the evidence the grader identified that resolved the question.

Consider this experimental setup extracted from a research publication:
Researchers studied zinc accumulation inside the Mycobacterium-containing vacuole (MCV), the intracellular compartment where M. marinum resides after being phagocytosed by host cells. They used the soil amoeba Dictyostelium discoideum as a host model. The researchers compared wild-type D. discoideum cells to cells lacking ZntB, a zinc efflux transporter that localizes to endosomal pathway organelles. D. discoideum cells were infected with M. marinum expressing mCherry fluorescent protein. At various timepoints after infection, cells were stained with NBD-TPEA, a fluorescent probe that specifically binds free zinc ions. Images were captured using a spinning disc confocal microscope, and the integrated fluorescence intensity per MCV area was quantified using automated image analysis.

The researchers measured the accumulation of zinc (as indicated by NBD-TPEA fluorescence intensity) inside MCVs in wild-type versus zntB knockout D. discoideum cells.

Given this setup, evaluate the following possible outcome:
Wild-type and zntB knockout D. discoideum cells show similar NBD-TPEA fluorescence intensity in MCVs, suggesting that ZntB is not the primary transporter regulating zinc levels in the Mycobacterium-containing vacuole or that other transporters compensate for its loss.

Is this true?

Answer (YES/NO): NO